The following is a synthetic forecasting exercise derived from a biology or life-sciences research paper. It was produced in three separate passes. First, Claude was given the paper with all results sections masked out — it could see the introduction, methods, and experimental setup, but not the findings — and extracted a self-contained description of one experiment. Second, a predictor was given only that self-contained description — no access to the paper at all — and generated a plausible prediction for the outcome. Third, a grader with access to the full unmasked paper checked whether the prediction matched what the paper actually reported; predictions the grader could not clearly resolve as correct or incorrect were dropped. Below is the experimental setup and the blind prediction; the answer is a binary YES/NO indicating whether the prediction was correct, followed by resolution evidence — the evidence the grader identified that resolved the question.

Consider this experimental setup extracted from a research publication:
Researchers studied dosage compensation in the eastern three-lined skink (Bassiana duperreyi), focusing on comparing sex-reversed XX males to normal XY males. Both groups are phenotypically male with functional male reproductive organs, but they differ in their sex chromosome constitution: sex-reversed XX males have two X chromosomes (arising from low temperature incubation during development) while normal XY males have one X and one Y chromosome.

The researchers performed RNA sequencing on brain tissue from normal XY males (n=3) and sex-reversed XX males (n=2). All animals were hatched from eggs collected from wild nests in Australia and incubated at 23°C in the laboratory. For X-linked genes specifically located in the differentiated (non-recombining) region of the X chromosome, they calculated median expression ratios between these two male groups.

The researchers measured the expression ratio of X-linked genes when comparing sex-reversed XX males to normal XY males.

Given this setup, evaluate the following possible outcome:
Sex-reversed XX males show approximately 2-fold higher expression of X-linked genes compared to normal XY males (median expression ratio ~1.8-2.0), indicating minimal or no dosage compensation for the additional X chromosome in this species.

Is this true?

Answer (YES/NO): NO